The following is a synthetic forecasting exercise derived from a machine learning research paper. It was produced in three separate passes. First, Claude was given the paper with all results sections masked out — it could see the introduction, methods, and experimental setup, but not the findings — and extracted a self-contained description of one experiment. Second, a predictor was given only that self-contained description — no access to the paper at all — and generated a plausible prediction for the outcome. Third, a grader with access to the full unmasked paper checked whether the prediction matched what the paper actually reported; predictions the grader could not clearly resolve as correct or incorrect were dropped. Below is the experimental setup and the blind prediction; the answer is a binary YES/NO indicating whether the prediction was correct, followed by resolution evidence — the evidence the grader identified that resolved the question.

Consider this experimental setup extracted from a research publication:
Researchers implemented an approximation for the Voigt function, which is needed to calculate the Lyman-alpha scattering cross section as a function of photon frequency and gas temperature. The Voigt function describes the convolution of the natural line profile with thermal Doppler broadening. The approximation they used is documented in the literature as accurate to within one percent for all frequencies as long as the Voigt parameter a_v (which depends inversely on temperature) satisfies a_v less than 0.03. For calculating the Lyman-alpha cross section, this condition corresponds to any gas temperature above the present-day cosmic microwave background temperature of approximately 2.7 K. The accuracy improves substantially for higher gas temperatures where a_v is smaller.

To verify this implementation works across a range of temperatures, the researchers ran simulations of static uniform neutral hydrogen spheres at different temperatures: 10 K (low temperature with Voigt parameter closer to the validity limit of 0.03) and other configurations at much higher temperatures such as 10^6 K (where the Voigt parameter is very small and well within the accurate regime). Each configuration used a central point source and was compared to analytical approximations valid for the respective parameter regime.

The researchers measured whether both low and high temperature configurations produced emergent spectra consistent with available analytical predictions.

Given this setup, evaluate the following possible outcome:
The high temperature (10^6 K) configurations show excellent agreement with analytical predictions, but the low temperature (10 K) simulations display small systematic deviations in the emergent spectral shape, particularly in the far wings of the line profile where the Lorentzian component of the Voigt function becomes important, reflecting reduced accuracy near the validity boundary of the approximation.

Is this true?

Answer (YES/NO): NO